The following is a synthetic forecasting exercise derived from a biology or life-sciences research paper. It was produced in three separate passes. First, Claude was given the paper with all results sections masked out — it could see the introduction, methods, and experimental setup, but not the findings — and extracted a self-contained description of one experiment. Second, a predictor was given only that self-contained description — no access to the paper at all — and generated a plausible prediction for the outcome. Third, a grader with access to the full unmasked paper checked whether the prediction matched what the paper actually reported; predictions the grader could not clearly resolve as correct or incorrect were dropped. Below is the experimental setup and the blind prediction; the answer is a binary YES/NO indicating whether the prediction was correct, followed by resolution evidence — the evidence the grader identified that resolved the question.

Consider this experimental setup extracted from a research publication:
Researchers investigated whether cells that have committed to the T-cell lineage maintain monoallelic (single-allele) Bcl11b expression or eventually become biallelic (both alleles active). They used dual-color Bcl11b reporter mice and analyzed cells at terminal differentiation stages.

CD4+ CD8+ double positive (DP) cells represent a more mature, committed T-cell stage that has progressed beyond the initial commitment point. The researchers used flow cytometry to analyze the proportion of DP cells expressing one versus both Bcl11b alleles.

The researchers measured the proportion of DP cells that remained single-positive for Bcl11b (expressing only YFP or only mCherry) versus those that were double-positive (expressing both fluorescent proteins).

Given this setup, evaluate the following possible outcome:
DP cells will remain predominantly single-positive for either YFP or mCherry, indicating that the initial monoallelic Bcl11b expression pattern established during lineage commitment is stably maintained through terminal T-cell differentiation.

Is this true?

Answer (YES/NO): NO